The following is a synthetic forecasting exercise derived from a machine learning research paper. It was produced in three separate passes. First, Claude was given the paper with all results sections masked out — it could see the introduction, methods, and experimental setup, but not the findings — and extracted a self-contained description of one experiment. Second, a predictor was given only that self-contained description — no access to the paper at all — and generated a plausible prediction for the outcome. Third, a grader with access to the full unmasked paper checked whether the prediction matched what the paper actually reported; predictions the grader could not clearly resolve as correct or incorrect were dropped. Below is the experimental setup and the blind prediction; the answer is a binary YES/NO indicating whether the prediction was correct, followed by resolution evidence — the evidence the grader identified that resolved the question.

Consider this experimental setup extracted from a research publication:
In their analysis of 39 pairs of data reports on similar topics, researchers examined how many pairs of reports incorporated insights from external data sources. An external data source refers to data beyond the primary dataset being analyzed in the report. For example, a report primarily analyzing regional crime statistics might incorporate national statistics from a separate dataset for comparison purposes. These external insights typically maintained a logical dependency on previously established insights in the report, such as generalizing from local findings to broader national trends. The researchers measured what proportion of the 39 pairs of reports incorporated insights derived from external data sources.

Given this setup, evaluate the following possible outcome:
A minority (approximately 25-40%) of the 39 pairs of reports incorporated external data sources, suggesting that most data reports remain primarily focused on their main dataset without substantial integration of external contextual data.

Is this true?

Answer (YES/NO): NO